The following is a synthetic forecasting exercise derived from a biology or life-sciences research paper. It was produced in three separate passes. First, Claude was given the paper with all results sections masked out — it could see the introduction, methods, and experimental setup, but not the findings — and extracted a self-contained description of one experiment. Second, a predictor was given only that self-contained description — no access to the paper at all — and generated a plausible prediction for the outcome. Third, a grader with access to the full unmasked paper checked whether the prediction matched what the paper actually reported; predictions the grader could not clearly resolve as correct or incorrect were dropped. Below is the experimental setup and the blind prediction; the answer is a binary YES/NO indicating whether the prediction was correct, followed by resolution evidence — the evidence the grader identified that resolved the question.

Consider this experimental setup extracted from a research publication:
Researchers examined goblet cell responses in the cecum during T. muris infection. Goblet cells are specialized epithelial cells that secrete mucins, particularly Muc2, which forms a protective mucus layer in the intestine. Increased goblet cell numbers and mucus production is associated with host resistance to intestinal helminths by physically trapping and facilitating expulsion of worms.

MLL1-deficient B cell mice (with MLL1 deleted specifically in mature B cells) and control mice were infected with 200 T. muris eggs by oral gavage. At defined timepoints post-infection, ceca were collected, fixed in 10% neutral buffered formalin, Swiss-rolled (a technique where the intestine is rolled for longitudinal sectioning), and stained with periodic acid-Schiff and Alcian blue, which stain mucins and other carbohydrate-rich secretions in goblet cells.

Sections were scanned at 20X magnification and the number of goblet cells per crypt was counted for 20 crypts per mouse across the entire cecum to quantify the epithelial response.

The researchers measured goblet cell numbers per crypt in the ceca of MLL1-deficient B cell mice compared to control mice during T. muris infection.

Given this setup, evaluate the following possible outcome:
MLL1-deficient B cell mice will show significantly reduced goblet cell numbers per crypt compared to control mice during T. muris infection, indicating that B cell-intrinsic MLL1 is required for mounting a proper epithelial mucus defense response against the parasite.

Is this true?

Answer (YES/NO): NO